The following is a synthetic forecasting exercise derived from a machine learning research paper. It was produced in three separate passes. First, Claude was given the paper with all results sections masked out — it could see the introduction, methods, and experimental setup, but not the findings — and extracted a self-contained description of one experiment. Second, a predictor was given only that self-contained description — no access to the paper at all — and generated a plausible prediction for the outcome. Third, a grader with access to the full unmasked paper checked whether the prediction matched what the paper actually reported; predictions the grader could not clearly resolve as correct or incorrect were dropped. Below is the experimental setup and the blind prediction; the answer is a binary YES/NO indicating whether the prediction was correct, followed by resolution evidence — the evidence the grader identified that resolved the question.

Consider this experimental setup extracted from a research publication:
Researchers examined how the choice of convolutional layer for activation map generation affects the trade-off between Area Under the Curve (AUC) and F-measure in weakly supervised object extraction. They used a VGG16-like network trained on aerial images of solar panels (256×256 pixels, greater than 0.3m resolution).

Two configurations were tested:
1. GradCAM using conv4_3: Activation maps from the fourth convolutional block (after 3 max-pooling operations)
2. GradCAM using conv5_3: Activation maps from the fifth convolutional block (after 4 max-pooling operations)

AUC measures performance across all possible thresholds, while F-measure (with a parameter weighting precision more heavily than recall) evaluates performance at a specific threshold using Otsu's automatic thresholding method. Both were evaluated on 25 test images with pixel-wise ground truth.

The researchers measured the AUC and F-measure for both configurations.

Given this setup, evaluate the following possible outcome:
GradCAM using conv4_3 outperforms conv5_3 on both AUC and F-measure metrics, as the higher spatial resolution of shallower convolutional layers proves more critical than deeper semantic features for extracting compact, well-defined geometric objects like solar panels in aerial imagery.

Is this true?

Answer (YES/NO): YES